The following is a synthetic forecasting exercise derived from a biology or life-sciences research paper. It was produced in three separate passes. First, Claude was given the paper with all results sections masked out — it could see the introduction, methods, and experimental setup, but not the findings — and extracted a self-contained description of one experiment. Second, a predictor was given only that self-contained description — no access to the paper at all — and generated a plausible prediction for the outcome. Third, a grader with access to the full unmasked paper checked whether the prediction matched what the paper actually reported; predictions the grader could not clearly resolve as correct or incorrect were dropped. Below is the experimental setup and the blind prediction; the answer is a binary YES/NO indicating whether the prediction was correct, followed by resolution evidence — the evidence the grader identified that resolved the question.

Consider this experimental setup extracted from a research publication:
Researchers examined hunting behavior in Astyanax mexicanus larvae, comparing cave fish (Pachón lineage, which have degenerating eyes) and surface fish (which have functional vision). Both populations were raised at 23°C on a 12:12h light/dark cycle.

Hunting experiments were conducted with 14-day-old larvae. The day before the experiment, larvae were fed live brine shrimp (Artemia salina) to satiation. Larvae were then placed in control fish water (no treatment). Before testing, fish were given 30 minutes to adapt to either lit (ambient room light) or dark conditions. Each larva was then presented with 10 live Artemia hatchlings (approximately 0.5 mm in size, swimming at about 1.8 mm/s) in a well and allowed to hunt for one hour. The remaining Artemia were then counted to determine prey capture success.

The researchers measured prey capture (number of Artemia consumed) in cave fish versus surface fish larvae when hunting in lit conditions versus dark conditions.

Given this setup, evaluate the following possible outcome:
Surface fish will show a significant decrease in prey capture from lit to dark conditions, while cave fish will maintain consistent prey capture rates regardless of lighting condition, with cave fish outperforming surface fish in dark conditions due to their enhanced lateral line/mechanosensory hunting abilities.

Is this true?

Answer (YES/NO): NO